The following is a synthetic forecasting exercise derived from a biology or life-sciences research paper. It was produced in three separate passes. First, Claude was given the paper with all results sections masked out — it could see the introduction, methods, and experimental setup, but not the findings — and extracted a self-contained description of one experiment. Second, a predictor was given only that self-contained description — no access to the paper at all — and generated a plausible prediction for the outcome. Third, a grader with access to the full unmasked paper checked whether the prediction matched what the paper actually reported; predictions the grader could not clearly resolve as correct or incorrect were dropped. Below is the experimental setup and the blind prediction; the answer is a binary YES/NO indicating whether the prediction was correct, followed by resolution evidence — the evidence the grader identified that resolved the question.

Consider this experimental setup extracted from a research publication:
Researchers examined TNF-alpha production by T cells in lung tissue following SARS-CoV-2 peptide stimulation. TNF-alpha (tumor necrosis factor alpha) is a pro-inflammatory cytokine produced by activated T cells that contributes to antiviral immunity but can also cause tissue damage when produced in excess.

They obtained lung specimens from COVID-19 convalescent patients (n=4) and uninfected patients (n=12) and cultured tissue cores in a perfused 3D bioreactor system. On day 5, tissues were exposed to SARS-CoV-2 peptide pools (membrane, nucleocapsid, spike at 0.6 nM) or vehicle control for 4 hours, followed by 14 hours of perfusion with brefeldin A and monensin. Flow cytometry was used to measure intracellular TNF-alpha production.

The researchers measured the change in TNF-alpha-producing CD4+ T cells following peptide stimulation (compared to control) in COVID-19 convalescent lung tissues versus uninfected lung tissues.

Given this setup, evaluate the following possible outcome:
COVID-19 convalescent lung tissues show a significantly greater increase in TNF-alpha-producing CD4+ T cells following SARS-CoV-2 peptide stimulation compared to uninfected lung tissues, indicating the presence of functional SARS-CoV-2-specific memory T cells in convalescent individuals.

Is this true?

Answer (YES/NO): NO